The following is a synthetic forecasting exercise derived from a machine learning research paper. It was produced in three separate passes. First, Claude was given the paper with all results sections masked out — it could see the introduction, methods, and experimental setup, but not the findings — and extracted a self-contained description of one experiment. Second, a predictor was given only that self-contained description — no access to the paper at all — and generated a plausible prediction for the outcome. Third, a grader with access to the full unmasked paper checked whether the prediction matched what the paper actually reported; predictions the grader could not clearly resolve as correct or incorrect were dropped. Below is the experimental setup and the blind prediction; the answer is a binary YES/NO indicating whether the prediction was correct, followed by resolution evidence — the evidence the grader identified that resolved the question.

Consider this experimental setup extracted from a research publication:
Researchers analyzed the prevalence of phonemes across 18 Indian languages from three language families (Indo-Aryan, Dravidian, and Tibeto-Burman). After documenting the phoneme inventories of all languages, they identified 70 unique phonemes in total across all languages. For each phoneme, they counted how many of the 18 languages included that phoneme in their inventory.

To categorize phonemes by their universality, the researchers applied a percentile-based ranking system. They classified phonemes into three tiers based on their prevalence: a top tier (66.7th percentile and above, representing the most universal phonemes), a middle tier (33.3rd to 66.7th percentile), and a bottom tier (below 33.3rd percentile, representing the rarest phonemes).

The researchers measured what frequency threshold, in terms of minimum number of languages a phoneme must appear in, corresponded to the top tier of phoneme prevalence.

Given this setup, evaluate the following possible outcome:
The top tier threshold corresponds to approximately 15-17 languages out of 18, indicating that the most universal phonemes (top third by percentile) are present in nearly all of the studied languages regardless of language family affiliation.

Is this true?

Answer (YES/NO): YES